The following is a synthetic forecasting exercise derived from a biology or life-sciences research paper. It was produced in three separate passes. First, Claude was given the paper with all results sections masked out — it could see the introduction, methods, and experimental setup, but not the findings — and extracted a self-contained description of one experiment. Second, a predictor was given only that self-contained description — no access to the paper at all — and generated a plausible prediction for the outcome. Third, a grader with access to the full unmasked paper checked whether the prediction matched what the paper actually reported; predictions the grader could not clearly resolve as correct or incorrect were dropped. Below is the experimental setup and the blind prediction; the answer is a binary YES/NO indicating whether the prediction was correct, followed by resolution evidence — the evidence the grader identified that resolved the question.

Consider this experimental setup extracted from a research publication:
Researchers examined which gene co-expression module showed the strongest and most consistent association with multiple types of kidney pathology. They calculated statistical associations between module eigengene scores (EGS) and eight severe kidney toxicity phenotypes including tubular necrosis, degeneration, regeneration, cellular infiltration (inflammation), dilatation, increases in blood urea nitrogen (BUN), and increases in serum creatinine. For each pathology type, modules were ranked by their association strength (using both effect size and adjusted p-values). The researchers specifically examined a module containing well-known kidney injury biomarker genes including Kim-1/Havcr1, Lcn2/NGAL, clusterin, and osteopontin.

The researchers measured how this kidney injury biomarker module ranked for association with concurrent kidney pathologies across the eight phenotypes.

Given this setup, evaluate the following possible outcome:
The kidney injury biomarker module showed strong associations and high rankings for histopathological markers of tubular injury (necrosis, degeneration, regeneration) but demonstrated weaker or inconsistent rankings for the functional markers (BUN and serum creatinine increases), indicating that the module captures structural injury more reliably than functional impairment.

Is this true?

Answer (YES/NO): NO